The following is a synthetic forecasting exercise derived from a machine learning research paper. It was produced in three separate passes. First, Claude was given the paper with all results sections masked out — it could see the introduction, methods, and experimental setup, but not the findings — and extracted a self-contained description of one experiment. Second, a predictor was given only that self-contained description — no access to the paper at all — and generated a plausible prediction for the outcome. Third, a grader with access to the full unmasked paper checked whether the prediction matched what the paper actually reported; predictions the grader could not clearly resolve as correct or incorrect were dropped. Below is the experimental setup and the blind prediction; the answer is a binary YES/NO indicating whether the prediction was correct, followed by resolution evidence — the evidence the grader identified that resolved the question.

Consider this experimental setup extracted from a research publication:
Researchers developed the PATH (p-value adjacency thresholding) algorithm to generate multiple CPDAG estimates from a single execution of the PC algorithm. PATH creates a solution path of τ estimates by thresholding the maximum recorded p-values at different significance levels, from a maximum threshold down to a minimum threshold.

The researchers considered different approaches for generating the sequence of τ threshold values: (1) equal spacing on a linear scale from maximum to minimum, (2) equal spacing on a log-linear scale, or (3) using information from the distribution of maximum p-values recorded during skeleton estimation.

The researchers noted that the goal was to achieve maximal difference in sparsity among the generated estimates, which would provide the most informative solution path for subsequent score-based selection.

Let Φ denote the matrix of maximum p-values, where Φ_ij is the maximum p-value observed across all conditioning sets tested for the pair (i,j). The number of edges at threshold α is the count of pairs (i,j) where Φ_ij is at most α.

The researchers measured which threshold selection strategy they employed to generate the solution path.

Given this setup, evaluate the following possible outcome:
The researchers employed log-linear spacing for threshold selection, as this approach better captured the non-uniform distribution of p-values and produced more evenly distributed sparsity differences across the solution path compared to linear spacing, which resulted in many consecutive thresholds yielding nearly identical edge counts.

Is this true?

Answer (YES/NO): NO